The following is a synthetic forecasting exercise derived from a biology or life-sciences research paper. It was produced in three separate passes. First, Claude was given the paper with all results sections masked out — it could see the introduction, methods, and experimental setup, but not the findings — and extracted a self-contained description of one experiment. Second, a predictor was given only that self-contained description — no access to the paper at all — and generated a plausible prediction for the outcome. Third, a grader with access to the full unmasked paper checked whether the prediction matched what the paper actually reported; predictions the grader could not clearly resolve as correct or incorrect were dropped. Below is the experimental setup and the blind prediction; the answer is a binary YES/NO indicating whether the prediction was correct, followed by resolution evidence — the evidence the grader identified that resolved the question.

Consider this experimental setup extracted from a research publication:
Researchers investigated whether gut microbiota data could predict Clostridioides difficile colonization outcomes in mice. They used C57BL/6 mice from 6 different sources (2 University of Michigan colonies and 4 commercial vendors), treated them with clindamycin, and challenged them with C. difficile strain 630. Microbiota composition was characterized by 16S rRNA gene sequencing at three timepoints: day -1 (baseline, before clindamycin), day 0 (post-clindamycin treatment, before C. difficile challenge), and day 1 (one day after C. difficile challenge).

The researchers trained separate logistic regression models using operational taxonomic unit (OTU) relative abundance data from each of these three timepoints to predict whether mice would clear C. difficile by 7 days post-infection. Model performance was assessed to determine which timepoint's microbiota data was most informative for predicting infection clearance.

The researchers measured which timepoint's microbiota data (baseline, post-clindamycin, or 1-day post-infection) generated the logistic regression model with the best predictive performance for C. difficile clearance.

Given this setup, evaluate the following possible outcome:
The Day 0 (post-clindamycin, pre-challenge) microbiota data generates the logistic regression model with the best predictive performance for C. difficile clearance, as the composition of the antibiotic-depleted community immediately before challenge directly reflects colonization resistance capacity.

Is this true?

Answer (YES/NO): YES